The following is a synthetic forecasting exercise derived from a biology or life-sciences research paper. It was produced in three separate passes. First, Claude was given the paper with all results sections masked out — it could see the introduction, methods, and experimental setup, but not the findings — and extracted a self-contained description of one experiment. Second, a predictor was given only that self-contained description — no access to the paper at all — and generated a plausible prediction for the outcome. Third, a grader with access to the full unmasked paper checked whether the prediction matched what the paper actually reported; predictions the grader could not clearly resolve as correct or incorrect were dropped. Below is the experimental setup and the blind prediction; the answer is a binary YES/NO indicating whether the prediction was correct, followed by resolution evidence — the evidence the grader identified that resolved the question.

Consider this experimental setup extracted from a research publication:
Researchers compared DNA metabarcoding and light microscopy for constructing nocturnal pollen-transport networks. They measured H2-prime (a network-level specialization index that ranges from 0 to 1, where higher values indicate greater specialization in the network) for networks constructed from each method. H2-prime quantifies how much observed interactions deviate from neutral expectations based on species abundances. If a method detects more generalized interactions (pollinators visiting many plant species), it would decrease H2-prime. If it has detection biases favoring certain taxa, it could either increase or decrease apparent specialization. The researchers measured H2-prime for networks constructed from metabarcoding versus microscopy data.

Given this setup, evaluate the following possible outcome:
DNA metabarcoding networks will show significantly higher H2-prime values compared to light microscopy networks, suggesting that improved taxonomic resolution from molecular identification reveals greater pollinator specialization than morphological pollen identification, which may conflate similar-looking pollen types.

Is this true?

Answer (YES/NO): NO